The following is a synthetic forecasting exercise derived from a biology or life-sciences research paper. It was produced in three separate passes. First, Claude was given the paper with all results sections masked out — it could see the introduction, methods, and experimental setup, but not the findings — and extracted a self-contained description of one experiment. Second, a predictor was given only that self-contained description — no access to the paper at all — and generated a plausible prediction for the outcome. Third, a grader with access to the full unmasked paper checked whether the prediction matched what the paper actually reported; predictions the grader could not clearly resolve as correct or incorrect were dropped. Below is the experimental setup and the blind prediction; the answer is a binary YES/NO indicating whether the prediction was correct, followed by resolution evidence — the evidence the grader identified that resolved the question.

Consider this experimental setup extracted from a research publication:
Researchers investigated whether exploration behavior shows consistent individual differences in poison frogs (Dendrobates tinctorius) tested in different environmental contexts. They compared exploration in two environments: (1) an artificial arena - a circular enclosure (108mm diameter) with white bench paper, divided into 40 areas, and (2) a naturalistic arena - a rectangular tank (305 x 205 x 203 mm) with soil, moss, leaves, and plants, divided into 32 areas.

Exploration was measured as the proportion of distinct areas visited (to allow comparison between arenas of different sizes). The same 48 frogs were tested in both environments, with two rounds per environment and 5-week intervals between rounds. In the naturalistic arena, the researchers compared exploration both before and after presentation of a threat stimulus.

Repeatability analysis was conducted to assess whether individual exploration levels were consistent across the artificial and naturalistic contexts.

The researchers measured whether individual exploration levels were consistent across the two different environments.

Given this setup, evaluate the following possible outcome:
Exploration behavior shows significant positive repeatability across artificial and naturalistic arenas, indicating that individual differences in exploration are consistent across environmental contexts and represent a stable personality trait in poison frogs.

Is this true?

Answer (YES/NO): YES